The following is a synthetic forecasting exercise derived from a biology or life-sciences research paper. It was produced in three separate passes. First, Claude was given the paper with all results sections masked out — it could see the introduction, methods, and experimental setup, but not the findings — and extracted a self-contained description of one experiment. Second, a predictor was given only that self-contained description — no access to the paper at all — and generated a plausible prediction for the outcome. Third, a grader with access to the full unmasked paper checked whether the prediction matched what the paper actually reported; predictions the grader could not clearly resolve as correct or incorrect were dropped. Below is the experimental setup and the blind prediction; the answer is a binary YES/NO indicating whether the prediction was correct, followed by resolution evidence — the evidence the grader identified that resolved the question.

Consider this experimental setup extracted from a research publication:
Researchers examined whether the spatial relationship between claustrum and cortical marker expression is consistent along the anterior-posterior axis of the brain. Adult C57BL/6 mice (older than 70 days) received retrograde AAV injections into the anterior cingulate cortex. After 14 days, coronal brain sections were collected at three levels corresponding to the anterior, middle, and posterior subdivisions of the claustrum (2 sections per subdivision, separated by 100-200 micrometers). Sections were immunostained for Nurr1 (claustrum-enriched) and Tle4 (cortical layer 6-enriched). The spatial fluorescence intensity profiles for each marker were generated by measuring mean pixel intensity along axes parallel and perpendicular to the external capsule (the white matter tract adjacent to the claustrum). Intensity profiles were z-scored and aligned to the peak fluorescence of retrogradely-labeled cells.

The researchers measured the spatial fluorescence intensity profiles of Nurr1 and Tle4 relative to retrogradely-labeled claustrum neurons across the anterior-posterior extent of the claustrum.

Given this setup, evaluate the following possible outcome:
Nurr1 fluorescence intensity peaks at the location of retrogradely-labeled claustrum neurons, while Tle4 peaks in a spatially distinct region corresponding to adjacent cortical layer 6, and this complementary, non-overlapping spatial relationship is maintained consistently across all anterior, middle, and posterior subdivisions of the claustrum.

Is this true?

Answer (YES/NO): YES